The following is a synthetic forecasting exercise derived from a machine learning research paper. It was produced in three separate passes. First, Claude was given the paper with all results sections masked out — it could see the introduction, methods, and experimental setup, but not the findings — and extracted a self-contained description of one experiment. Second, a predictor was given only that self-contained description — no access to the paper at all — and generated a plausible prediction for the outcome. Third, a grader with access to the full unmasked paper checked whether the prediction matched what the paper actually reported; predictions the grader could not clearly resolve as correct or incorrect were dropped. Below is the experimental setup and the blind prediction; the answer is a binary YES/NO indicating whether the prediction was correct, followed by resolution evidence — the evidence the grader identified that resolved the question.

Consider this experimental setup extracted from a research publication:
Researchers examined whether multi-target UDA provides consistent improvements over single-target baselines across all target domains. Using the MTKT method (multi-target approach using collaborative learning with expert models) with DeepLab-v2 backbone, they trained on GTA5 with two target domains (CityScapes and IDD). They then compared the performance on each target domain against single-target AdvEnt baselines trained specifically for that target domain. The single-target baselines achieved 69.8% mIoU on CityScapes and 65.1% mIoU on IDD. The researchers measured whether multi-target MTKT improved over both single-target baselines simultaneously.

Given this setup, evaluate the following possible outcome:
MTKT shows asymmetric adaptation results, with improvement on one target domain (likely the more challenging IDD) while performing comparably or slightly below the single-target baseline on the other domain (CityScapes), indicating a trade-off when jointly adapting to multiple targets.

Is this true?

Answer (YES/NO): NO